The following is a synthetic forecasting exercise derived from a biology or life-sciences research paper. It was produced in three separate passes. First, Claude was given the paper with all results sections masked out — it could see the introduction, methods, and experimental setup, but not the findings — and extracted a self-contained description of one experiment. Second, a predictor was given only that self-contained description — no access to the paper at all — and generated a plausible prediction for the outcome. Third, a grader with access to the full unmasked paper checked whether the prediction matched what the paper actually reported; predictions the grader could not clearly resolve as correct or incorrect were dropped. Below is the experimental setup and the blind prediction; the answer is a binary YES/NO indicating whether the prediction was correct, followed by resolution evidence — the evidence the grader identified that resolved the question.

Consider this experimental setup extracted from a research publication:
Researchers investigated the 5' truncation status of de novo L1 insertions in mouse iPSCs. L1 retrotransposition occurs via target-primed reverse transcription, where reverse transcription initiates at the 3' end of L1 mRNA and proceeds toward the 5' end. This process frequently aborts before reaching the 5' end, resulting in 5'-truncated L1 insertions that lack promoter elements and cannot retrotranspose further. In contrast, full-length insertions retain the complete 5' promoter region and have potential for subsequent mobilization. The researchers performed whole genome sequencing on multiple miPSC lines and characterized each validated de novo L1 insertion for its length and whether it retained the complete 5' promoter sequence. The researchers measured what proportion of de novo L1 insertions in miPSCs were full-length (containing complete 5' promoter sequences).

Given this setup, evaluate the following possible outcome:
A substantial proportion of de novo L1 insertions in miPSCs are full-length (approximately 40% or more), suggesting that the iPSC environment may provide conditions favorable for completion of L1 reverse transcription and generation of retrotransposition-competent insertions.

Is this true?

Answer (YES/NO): YES